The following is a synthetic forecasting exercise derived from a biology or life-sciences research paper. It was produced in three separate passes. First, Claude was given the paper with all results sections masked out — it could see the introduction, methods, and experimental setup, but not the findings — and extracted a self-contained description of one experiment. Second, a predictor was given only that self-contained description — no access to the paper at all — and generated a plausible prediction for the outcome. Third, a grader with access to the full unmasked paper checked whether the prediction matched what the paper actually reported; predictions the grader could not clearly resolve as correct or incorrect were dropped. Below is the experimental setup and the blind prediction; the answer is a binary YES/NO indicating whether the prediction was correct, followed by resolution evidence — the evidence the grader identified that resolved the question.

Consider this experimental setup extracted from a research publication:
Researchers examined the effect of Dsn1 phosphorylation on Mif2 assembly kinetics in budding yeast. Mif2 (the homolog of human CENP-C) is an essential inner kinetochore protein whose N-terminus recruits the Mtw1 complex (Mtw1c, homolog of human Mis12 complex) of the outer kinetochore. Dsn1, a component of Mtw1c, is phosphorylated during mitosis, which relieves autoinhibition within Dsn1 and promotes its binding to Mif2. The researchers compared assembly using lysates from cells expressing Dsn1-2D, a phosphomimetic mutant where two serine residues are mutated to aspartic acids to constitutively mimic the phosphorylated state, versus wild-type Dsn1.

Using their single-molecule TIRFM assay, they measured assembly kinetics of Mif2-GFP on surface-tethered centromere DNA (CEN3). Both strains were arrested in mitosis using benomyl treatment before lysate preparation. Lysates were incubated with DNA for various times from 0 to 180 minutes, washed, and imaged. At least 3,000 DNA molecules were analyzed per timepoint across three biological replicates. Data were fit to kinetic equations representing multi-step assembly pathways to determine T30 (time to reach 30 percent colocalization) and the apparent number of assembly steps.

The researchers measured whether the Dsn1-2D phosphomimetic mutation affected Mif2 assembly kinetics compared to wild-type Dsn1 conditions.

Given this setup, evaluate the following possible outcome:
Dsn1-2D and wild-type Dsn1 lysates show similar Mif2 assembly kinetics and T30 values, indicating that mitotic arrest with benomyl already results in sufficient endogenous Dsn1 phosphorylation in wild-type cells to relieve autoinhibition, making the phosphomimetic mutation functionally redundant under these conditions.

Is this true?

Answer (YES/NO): NO